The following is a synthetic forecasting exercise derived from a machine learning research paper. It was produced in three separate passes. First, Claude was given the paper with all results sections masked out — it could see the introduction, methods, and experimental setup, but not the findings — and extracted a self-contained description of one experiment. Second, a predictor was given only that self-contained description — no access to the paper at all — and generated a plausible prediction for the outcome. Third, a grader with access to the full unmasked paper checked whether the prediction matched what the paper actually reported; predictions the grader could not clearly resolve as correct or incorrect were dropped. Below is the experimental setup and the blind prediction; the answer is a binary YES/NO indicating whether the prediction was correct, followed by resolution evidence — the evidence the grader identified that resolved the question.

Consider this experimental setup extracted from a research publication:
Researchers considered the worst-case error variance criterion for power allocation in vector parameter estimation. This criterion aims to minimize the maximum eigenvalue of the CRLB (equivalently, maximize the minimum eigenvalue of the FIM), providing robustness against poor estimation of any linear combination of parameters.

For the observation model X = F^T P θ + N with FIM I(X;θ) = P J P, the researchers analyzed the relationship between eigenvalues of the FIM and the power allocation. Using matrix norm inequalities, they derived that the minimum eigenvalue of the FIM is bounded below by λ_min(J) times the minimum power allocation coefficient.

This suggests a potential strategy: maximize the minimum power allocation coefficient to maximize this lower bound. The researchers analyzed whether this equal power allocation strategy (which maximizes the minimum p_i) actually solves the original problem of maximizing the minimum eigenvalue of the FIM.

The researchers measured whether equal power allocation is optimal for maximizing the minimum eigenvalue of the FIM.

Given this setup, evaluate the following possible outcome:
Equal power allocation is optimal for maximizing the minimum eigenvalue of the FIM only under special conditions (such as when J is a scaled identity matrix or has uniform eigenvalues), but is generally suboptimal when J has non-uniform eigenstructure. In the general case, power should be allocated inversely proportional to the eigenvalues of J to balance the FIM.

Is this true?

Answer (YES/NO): NO